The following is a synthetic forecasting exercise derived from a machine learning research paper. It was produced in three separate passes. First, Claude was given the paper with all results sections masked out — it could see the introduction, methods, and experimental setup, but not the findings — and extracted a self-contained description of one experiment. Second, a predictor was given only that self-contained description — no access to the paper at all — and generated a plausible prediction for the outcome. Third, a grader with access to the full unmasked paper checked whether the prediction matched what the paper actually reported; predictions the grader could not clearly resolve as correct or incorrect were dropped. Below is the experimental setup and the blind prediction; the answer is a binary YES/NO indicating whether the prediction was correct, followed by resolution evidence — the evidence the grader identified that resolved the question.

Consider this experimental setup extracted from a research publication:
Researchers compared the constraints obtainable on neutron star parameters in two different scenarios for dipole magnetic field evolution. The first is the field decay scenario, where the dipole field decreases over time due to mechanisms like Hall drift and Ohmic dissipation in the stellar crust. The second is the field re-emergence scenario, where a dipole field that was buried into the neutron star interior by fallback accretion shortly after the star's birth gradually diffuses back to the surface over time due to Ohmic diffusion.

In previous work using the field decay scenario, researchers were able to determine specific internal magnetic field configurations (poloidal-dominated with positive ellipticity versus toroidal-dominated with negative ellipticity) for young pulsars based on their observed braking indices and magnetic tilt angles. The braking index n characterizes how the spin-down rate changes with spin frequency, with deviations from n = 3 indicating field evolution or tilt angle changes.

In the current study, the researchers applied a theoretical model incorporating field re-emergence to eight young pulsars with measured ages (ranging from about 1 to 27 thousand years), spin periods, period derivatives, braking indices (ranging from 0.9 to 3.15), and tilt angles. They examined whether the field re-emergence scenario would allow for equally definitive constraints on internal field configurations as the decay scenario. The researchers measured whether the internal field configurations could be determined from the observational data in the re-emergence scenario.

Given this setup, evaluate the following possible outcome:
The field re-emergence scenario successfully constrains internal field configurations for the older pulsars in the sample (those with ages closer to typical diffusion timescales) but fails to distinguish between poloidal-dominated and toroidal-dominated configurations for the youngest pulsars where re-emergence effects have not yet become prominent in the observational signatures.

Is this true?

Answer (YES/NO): NO